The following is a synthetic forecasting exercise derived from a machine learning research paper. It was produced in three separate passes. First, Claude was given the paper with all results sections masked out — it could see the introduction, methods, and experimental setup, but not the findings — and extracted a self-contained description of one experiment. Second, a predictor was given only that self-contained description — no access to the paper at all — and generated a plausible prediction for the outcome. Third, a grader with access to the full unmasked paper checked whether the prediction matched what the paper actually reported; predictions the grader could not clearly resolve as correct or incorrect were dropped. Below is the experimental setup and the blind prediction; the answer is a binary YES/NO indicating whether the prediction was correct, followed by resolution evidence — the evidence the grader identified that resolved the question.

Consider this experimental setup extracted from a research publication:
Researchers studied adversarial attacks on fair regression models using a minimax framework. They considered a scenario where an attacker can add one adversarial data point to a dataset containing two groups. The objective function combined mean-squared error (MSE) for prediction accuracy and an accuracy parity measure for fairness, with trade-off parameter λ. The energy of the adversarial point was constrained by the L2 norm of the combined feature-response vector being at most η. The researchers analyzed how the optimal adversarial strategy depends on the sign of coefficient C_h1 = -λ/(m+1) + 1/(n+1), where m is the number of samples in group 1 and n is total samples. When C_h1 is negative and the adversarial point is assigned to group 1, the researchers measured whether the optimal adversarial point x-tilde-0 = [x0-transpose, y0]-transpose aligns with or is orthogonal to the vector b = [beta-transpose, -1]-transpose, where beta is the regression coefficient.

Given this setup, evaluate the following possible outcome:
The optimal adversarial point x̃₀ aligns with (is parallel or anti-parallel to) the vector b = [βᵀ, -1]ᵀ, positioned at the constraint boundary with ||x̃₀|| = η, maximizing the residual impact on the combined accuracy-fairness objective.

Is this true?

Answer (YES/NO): NO